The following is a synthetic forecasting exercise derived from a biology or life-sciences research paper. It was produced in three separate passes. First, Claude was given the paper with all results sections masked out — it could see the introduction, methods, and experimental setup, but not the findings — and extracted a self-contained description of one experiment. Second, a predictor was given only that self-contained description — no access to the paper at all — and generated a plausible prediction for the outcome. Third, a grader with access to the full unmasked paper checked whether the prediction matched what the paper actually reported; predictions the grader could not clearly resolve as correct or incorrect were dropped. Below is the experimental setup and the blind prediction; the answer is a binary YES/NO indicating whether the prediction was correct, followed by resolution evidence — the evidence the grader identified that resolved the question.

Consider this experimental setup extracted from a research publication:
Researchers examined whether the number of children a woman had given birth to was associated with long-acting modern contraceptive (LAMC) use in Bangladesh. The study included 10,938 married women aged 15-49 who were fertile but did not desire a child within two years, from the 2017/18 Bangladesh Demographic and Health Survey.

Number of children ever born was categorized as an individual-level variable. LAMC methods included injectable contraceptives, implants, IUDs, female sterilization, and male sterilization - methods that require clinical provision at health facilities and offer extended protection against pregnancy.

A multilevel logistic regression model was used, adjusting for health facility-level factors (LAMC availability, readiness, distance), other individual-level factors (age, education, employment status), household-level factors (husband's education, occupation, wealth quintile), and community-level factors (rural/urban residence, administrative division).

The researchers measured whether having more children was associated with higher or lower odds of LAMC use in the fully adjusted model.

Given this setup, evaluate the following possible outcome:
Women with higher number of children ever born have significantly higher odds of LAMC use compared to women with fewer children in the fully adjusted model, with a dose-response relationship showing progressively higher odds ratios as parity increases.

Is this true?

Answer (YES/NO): NO